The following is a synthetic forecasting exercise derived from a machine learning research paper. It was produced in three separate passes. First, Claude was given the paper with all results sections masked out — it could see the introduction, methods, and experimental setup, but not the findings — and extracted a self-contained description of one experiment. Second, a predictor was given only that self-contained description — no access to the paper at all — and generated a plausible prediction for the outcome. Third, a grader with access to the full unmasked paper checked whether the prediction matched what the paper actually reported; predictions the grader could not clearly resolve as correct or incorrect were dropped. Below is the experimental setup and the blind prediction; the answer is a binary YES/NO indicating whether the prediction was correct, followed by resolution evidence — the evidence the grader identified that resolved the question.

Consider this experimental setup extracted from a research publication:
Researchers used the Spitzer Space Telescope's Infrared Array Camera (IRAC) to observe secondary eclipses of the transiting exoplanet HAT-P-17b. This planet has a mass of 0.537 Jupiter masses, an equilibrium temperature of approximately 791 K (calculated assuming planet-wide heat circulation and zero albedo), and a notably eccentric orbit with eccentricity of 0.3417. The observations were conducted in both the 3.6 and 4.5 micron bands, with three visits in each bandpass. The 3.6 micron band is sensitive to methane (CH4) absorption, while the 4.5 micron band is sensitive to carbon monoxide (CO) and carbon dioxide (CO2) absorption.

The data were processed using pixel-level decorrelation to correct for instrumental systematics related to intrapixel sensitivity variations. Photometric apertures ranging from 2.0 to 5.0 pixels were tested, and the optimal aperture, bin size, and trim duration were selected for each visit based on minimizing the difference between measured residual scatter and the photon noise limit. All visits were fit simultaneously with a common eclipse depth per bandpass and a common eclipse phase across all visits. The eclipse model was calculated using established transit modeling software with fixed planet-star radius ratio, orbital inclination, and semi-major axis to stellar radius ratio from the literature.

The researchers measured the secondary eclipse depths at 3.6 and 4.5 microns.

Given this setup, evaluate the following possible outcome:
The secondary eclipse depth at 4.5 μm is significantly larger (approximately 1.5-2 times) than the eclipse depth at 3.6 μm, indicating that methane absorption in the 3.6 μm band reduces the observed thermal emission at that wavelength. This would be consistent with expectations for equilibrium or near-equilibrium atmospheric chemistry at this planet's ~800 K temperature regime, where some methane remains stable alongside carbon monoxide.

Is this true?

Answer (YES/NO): NO